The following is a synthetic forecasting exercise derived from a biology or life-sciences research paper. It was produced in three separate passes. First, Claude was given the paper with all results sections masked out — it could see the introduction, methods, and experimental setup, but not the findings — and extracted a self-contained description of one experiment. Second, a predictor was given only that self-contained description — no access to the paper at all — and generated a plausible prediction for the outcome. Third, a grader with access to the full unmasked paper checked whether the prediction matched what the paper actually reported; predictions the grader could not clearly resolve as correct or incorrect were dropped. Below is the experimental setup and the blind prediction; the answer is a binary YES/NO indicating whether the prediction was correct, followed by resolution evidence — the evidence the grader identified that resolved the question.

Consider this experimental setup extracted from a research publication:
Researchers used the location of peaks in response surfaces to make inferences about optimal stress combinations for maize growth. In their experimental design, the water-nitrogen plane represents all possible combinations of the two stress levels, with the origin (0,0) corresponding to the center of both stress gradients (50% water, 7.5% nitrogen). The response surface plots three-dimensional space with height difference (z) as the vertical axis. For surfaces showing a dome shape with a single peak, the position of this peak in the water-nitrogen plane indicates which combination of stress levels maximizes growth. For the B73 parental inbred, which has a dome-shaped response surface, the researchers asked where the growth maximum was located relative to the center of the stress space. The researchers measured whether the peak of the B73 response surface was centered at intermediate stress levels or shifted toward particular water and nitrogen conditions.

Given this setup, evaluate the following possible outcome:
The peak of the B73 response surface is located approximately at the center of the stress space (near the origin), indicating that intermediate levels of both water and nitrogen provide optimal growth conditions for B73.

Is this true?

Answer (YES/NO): NO